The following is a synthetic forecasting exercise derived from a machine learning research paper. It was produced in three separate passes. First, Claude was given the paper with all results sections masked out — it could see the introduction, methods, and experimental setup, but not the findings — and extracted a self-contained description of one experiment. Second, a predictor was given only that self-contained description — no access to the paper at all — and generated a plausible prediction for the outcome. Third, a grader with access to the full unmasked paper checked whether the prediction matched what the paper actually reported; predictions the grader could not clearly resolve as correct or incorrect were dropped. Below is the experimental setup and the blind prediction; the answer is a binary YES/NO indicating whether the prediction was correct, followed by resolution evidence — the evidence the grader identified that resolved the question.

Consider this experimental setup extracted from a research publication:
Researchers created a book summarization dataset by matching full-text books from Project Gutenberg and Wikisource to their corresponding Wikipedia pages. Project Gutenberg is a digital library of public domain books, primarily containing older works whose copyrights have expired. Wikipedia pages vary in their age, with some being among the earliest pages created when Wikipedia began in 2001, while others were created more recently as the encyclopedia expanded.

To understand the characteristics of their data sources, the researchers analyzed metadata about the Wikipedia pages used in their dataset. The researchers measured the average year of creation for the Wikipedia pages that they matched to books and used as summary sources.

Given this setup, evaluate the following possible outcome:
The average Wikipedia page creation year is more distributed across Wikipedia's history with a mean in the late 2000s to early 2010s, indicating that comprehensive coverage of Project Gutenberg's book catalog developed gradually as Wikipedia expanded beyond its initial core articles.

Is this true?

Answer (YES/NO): YES